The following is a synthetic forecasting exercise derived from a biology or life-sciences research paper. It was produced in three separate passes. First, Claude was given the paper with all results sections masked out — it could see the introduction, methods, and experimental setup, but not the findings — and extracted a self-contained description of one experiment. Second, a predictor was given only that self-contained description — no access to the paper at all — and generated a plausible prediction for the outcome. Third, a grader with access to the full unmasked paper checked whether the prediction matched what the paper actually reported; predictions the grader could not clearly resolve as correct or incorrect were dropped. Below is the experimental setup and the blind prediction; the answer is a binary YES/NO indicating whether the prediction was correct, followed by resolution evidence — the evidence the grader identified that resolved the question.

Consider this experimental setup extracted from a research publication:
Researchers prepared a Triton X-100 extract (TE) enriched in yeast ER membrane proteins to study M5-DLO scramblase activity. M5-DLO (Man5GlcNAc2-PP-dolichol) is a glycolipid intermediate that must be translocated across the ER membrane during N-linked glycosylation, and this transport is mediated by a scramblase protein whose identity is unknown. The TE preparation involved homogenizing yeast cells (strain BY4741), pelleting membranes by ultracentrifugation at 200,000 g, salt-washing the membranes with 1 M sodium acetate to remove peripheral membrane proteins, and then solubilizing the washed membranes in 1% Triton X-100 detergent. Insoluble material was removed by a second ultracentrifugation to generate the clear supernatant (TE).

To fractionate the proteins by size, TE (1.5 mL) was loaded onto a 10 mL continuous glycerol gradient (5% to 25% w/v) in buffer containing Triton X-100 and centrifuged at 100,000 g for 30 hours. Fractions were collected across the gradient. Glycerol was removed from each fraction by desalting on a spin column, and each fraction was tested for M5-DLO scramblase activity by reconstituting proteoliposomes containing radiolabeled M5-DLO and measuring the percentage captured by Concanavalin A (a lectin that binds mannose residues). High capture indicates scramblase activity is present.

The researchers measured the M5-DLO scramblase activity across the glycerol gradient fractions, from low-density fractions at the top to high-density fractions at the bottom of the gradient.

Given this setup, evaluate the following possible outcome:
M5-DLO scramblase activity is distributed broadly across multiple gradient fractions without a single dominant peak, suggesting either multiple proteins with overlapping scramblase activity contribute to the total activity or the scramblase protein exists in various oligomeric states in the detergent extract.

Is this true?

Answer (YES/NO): NO